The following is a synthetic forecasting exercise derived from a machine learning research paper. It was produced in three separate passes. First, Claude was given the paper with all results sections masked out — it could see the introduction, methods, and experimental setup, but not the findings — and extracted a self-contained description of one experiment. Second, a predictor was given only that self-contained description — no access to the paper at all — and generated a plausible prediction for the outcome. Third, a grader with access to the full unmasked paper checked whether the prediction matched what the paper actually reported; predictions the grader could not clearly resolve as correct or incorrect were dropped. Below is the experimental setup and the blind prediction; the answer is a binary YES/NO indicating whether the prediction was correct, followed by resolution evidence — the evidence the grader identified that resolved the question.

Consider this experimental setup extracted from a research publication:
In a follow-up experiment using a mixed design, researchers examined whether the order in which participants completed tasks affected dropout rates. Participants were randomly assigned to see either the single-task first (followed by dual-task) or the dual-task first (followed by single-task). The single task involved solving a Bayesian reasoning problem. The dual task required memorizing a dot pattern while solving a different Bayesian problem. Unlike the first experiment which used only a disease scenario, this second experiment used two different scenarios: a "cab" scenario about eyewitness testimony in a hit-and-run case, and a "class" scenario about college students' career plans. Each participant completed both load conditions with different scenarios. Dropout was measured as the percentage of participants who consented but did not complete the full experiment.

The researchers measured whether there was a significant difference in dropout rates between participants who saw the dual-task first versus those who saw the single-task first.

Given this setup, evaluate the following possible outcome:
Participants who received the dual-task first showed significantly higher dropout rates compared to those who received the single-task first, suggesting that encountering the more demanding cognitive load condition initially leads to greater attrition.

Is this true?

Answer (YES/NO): NO